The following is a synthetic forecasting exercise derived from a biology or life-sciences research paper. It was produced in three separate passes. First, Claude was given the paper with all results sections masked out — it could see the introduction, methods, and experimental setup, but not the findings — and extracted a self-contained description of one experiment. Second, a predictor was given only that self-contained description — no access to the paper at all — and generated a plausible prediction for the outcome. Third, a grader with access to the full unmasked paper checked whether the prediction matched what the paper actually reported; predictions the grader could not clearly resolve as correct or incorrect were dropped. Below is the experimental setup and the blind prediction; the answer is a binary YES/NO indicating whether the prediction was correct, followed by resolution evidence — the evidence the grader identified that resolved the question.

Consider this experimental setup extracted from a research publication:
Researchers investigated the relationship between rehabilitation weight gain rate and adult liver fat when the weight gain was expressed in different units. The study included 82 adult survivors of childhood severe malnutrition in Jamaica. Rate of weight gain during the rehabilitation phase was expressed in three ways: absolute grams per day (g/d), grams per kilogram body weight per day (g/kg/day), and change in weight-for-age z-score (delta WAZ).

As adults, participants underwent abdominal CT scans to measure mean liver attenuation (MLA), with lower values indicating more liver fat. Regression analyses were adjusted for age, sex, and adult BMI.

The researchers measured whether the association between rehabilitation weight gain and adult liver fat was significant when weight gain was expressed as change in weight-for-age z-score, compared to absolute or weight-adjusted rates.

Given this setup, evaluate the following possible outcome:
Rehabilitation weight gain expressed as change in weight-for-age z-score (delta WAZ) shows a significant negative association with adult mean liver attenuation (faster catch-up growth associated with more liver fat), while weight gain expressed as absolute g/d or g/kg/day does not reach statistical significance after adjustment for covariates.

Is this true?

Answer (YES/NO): NO